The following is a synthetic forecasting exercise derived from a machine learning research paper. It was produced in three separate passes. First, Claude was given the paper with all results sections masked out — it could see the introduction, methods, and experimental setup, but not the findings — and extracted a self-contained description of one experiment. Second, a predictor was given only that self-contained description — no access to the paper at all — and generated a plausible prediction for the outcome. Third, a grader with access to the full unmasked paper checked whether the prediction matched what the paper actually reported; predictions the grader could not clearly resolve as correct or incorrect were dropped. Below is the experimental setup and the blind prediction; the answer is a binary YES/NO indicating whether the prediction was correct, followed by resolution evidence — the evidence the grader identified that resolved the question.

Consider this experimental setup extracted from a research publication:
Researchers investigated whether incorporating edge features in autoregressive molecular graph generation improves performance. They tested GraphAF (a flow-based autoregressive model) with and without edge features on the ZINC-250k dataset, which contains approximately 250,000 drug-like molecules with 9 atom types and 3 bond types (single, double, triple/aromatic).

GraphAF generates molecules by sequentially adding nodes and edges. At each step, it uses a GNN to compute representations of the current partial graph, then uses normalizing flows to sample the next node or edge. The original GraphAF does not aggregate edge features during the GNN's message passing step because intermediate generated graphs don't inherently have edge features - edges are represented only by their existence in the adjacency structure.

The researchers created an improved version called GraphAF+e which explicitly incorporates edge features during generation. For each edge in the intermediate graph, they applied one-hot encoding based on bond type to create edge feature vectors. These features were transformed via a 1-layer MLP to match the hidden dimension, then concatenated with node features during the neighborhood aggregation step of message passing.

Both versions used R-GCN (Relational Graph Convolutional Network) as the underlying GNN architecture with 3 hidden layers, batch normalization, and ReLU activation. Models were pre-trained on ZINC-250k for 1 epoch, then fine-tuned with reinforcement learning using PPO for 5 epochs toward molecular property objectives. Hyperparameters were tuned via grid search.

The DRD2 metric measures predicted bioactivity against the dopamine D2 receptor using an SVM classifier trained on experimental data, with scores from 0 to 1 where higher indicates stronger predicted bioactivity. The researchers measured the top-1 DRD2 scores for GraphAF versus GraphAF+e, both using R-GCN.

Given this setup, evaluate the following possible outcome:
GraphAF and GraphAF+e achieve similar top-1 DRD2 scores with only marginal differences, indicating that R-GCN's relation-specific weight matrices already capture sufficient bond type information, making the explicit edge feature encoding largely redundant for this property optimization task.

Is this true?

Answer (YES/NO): NO